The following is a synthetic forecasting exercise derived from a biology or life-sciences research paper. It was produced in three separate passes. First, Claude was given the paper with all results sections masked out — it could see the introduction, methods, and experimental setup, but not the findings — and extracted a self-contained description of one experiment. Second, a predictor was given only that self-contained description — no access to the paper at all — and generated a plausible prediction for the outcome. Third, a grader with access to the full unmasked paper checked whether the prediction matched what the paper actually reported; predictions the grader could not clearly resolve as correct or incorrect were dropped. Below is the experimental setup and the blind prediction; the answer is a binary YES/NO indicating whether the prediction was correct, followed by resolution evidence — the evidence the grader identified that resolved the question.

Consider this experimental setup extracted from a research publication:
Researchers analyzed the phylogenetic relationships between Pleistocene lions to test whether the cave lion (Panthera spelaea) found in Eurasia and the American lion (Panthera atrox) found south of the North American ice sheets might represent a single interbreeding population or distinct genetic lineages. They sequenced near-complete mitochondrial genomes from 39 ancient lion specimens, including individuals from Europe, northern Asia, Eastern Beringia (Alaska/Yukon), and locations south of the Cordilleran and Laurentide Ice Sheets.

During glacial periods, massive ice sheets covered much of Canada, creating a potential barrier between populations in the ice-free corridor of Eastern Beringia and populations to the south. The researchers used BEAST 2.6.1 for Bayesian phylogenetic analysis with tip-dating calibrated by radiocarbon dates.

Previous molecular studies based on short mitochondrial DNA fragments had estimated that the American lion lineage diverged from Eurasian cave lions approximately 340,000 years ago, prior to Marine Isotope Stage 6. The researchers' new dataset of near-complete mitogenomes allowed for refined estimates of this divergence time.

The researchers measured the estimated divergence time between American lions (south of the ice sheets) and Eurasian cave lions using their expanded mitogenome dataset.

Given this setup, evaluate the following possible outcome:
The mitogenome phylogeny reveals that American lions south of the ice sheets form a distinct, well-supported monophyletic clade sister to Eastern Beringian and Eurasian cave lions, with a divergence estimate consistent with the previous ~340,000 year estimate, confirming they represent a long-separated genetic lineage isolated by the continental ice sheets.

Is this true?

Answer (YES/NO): NO